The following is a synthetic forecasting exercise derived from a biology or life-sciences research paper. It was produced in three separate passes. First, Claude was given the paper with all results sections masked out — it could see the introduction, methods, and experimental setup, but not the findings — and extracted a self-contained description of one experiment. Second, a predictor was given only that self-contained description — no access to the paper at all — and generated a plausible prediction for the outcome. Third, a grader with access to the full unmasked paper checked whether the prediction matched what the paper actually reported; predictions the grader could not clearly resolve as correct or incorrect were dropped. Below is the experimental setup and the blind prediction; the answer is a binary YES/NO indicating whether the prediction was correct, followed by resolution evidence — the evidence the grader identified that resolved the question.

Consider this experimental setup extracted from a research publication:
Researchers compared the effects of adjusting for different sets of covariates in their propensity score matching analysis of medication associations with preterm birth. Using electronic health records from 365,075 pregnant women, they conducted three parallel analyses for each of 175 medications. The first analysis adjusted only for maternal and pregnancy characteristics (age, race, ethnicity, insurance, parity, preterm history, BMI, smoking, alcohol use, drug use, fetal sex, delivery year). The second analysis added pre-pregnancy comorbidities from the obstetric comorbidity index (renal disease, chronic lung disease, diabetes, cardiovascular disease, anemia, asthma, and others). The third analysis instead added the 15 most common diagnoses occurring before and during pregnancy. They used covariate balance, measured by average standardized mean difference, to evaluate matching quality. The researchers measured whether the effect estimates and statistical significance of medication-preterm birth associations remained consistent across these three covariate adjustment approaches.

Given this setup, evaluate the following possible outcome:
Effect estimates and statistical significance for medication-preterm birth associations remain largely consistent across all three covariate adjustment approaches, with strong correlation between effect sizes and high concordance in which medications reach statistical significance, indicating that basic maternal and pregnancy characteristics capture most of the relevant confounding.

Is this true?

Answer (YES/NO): NO